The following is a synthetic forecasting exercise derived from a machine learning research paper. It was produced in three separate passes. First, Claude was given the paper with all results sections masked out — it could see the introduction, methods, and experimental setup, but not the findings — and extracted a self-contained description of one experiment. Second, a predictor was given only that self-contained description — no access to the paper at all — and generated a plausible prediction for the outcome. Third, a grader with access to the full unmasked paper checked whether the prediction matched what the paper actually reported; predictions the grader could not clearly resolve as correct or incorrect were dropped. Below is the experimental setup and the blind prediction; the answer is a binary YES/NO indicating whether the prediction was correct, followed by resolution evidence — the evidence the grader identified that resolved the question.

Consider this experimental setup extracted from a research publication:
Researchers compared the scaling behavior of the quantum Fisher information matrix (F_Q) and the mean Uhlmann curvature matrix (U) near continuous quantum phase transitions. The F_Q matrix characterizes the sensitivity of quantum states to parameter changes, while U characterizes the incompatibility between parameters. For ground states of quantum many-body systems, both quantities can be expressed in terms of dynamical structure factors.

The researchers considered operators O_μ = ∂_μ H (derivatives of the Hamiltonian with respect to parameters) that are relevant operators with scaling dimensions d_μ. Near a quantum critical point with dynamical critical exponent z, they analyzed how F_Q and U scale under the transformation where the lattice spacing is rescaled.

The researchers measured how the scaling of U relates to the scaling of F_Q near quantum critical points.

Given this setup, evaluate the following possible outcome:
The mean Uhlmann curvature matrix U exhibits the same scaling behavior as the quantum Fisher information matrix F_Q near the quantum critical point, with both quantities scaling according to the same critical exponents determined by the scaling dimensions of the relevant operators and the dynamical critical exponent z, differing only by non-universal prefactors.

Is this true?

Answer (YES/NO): NO